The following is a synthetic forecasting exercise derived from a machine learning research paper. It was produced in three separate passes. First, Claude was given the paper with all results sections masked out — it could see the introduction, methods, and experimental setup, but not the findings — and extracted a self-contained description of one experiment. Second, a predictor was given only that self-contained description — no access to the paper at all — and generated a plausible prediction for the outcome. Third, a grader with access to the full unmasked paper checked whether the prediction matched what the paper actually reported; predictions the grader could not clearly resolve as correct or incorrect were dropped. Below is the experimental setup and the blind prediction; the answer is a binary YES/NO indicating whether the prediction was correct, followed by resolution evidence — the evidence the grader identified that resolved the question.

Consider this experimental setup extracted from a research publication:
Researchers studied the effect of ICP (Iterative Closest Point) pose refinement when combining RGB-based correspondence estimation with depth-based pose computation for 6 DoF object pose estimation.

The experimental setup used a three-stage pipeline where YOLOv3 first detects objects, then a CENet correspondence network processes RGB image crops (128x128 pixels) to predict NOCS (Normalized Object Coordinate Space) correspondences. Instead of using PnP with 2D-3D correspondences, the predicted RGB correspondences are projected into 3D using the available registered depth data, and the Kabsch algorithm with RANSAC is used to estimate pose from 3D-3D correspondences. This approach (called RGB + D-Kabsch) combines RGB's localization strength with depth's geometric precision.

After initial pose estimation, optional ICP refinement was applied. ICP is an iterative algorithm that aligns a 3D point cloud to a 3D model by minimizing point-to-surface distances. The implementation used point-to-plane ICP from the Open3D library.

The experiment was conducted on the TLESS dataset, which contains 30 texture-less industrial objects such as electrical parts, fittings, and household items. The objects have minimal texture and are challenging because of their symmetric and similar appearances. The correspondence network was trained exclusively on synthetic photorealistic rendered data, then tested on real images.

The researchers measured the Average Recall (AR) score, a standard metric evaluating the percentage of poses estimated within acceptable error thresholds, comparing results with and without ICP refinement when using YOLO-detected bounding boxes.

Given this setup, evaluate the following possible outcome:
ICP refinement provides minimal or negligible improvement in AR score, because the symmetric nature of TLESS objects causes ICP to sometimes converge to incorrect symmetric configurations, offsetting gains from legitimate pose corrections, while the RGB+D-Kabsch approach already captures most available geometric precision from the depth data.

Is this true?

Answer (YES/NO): NO